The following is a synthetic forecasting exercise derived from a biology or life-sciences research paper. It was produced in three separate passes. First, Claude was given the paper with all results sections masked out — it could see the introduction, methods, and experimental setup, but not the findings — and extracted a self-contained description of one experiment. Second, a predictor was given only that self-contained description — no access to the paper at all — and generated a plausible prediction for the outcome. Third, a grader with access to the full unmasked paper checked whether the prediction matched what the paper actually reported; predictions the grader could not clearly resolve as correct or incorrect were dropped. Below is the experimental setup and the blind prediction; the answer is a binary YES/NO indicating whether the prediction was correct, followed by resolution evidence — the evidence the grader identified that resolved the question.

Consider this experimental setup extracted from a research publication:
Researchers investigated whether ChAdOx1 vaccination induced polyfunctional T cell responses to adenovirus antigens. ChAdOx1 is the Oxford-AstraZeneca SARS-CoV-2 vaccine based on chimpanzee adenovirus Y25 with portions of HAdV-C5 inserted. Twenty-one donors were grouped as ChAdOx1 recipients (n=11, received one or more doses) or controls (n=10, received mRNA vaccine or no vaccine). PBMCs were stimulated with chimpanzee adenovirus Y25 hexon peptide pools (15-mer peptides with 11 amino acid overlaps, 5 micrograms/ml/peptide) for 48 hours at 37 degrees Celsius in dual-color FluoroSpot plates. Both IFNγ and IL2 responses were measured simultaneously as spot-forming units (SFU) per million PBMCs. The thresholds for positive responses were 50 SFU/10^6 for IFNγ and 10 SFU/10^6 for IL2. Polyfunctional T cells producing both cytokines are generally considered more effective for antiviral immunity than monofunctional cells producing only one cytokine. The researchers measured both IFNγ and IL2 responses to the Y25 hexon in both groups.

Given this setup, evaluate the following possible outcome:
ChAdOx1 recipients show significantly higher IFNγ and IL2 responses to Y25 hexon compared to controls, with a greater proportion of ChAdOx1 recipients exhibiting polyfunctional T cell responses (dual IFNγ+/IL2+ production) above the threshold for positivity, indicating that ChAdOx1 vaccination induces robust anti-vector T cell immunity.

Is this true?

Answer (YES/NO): NO